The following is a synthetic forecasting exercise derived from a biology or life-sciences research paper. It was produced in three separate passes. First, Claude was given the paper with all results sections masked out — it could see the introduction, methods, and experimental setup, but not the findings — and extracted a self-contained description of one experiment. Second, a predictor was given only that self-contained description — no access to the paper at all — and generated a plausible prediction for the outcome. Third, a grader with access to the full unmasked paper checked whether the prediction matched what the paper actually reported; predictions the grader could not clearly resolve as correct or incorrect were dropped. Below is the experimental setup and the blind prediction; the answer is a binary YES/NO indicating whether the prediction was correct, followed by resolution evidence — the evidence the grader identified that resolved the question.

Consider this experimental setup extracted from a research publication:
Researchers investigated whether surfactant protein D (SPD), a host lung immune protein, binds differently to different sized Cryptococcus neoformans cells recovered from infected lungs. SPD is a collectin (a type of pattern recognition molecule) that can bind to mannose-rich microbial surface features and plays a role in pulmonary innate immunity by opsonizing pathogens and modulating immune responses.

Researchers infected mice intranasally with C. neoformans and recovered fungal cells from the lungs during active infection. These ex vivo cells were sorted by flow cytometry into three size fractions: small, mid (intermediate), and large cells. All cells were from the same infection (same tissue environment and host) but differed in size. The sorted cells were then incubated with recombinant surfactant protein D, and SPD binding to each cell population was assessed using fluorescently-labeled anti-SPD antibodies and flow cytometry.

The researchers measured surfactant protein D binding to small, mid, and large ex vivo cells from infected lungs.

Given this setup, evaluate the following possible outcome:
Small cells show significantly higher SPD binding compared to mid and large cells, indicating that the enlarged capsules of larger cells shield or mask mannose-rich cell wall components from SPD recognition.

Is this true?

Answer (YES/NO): NO